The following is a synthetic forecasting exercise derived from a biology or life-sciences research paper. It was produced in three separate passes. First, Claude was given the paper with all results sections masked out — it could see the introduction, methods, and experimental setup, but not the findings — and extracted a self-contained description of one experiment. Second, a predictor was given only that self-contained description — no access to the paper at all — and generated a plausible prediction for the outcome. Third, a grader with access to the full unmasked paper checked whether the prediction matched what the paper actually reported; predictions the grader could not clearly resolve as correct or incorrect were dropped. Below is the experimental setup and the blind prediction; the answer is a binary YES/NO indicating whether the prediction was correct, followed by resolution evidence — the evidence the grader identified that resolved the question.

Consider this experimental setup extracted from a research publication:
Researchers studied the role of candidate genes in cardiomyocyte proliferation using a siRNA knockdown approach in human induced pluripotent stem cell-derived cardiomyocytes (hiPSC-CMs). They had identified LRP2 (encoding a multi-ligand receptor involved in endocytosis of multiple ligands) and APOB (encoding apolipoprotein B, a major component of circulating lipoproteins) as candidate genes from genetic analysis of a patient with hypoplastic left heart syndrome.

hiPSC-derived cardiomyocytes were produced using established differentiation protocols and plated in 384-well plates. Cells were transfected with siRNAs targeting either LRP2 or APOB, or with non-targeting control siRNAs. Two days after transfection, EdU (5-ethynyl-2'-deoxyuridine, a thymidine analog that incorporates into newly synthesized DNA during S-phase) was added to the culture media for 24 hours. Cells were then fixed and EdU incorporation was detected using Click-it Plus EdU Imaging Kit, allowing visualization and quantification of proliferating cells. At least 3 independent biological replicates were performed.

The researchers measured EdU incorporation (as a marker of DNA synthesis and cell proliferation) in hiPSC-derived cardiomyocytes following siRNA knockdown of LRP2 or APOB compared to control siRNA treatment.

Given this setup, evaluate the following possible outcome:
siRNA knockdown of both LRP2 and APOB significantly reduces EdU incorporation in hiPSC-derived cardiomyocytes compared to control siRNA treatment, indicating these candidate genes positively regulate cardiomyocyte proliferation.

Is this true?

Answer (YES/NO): YES